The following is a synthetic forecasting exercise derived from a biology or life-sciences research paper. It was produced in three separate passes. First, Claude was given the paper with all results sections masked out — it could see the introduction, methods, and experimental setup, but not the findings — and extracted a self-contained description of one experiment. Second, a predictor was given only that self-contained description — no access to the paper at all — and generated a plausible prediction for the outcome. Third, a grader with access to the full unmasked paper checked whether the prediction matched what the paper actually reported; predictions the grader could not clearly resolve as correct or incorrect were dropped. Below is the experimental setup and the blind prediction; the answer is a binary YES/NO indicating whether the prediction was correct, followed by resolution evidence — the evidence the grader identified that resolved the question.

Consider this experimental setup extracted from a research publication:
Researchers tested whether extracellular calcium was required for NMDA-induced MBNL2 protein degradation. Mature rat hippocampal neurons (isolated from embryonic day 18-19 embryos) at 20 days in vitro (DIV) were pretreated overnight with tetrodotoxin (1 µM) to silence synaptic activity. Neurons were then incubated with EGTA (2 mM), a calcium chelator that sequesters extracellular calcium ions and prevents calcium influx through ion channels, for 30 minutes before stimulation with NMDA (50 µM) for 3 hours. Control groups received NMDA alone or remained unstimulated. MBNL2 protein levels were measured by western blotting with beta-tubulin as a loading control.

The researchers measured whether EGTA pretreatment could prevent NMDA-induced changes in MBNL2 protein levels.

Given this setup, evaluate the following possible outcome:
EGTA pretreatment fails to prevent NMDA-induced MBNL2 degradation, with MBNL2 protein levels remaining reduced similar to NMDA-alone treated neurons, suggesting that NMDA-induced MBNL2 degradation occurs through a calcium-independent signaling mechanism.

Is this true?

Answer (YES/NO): NO